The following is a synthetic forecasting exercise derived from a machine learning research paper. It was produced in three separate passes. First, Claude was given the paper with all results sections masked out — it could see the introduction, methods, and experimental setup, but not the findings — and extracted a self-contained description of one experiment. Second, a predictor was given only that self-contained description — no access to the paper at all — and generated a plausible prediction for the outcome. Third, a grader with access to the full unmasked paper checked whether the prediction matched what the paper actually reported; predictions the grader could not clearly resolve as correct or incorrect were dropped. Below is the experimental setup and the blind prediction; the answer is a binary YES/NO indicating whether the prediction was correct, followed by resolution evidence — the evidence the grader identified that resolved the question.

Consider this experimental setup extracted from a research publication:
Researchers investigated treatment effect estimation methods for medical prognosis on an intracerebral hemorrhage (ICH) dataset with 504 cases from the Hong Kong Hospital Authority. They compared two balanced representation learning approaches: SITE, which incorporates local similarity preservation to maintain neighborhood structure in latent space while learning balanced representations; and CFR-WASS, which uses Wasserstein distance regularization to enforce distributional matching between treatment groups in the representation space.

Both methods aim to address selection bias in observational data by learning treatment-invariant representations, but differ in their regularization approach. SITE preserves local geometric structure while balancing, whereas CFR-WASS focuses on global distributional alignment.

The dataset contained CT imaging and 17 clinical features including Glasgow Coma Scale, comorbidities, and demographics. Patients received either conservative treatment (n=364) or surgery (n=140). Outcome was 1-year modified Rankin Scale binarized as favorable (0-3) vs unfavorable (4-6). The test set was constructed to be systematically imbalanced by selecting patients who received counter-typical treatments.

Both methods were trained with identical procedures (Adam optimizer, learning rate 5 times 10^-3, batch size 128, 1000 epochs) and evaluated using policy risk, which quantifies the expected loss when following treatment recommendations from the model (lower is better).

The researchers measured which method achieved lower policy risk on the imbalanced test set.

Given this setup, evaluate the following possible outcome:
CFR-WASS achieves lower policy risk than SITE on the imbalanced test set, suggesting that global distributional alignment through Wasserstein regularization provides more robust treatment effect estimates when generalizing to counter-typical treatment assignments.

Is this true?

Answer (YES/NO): NO